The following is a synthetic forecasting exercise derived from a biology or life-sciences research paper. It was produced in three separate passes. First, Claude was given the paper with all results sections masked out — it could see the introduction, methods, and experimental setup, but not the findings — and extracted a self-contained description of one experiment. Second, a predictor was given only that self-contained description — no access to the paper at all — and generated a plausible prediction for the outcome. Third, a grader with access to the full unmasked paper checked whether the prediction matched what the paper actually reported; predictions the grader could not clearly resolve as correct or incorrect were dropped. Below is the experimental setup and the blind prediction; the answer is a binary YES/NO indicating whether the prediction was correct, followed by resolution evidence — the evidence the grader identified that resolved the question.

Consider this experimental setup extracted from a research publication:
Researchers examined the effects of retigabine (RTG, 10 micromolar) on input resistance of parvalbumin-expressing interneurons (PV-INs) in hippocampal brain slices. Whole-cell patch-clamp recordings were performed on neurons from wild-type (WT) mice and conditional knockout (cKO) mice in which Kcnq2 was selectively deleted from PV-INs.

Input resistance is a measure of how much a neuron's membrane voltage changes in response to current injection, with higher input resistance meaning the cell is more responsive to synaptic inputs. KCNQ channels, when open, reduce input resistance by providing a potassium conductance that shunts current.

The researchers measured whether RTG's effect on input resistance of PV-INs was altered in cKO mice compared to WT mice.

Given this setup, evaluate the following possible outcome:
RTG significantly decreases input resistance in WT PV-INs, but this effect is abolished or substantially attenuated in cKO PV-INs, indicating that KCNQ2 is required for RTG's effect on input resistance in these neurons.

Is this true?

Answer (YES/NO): YES